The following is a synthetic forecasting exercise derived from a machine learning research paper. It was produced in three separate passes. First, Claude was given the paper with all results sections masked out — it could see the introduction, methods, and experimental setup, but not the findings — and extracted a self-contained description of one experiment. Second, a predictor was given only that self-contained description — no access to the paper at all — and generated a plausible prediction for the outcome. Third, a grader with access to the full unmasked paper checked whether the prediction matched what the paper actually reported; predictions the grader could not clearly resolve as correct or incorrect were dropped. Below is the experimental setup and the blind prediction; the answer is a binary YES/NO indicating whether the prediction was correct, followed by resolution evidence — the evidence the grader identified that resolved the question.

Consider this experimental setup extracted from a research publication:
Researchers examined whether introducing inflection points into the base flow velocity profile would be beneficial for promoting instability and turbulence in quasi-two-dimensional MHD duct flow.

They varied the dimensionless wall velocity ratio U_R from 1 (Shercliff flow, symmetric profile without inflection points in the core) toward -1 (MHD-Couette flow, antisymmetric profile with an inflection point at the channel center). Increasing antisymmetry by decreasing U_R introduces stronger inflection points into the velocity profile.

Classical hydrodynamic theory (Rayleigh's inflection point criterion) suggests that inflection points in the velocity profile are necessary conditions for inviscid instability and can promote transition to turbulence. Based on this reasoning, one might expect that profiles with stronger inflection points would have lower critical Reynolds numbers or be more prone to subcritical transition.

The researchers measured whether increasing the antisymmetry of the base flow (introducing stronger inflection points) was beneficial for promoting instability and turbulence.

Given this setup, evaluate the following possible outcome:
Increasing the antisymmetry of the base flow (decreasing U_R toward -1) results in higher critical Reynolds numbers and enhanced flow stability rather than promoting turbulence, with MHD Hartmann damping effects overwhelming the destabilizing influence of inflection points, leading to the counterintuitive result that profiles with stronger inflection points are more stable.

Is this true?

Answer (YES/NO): YES